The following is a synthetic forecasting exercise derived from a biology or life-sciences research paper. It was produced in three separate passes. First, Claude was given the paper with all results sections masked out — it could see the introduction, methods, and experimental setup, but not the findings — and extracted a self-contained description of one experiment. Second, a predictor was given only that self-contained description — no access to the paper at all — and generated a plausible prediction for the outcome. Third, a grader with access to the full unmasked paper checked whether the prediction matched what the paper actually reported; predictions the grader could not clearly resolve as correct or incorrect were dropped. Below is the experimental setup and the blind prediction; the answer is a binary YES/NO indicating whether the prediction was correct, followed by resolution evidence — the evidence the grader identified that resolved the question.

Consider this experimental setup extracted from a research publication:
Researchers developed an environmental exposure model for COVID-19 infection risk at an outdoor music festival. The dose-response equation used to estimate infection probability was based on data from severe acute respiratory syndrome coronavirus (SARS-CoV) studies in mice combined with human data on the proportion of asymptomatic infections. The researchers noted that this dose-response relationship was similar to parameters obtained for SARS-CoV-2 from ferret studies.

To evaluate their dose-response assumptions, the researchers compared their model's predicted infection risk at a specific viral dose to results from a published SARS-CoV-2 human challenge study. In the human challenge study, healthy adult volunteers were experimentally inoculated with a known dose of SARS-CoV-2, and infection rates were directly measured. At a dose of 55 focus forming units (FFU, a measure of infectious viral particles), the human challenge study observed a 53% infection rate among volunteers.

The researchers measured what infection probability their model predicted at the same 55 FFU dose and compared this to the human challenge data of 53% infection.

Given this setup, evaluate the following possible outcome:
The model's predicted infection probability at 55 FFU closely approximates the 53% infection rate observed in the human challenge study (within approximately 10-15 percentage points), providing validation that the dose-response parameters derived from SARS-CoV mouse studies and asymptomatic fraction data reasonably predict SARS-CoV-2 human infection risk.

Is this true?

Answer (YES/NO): NO